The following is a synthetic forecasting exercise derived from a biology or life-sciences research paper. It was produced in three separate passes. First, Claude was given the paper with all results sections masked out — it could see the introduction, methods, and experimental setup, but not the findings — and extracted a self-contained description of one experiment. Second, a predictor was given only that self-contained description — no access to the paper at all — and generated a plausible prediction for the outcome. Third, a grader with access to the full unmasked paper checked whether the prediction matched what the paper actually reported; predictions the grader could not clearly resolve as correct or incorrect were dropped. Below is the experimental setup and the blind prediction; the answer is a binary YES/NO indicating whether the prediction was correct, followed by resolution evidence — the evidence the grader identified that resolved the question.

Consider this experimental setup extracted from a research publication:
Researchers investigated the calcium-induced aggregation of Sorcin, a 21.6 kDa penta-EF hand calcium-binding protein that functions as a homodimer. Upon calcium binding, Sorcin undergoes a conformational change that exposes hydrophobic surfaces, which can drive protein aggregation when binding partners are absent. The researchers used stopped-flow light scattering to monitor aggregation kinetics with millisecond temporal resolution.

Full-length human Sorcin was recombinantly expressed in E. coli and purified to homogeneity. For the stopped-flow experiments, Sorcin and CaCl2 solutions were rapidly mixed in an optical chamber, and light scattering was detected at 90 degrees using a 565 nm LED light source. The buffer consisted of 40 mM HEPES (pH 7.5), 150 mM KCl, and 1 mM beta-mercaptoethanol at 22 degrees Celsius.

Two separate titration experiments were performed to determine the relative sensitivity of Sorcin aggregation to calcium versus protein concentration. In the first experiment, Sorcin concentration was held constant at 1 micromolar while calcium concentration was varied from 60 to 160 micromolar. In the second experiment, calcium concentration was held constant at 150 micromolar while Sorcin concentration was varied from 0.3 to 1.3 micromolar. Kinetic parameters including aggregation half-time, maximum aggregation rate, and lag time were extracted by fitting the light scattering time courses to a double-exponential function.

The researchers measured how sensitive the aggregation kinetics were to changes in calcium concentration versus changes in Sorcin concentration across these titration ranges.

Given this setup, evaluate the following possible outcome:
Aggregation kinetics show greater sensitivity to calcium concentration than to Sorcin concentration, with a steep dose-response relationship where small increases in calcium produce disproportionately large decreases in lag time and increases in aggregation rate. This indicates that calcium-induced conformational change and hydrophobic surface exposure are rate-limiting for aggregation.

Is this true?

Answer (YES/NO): NO